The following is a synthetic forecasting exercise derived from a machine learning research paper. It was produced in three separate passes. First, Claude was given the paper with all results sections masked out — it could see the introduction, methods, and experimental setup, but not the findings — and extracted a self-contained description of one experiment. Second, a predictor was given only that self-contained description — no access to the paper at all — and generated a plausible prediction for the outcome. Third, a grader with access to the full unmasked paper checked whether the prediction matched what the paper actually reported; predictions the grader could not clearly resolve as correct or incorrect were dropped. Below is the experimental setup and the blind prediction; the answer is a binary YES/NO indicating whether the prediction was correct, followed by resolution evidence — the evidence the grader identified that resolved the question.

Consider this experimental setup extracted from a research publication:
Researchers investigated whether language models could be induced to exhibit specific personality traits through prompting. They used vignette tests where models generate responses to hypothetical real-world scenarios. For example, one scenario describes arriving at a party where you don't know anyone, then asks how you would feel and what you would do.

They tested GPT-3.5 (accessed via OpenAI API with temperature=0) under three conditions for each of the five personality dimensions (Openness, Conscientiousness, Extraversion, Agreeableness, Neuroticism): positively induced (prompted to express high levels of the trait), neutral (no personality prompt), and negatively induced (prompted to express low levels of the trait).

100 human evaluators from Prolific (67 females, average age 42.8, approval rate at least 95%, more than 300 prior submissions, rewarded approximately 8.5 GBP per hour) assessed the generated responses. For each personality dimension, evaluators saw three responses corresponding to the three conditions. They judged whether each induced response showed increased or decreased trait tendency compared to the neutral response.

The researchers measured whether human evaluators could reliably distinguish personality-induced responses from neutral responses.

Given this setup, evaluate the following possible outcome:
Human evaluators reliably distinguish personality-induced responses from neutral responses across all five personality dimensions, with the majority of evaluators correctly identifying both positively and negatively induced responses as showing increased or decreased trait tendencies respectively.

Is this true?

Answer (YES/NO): NO